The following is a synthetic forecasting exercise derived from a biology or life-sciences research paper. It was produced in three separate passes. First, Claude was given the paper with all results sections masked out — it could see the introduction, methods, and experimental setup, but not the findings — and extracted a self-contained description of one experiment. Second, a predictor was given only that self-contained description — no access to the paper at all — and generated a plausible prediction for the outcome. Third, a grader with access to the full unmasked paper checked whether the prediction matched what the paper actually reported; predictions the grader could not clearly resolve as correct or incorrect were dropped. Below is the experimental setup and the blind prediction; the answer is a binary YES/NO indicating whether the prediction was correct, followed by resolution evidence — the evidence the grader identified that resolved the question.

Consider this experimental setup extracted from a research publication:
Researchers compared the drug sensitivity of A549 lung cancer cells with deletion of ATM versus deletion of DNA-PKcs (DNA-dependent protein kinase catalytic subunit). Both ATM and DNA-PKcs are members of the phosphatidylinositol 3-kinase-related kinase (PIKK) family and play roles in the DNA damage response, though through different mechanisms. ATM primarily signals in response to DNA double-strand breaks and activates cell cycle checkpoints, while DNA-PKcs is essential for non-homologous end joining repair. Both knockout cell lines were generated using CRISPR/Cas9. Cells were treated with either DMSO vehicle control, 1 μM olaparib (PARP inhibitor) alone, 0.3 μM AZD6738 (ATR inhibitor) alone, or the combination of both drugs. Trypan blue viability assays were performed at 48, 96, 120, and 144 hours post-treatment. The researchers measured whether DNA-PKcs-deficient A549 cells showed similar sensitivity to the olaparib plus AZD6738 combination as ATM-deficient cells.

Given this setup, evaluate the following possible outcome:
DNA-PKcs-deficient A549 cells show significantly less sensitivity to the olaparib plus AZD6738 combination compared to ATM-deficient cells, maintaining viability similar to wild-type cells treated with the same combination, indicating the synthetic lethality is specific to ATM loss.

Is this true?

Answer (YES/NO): YES